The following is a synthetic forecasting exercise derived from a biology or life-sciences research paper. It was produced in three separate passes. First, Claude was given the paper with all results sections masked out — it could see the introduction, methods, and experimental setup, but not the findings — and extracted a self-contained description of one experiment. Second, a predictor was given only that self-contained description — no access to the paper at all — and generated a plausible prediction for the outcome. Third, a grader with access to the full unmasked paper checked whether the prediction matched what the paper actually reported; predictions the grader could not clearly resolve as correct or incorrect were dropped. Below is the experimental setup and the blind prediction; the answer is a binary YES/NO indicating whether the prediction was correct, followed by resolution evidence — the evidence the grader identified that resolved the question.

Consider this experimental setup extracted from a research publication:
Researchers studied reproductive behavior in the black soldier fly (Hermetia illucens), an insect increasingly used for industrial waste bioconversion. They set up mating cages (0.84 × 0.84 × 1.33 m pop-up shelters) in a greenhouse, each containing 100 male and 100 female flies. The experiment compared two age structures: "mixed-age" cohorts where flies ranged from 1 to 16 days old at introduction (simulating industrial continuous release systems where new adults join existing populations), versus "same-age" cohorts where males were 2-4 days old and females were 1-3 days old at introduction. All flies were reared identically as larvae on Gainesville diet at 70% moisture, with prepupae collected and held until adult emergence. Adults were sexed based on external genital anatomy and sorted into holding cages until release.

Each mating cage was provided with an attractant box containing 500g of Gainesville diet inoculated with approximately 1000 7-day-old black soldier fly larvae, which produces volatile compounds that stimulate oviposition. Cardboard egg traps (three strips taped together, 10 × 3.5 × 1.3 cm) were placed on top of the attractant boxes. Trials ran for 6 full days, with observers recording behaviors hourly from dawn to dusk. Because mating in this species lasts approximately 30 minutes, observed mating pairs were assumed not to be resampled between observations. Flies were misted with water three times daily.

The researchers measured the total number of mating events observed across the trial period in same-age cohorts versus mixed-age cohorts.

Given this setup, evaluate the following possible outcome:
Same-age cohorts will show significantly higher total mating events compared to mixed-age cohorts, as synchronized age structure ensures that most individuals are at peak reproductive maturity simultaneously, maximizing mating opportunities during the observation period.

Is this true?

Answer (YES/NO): NO